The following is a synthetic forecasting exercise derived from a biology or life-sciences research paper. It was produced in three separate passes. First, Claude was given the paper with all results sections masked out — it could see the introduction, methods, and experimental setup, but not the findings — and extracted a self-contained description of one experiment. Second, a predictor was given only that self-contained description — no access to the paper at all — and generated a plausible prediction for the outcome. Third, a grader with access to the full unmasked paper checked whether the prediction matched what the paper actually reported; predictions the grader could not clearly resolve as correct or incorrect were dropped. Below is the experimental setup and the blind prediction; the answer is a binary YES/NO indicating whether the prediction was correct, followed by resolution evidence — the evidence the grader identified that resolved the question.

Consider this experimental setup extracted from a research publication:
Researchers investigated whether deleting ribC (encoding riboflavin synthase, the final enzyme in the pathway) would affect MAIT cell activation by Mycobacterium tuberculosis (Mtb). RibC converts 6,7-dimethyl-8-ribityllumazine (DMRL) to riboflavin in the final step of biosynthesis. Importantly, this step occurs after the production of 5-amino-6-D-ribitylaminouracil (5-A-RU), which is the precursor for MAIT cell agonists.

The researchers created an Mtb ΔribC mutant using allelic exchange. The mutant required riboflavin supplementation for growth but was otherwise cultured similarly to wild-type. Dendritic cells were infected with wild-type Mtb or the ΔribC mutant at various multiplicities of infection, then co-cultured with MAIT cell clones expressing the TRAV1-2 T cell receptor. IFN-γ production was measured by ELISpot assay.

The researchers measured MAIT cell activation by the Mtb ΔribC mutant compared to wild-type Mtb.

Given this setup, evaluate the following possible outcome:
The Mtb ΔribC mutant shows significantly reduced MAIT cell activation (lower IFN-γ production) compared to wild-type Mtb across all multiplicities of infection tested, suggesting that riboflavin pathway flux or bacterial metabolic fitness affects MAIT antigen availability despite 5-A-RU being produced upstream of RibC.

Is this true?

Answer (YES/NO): NO